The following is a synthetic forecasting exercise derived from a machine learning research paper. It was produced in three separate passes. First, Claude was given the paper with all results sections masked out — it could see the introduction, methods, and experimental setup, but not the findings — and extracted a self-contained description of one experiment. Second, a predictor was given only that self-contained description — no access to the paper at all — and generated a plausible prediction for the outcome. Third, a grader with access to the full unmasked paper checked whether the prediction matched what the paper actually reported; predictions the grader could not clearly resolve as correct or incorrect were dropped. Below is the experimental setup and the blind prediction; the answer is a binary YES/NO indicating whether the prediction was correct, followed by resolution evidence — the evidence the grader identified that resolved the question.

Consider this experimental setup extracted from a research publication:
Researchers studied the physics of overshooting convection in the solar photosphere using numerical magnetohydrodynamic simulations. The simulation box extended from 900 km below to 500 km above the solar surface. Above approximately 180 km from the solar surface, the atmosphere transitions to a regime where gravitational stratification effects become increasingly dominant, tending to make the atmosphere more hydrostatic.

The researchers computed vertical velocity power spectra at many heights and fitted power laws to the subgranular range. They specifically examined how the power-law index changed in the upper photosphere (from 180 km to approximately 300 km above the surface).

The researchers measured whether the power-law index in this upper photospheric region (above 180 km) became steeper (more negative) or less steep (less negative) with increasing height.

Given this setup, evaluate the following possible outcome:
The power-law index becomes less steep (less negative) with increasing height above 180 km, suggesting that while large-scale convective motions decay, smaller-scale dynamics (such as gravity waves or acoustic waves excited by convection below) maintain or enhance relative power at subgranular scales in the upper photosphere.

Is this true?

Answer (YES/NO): YES